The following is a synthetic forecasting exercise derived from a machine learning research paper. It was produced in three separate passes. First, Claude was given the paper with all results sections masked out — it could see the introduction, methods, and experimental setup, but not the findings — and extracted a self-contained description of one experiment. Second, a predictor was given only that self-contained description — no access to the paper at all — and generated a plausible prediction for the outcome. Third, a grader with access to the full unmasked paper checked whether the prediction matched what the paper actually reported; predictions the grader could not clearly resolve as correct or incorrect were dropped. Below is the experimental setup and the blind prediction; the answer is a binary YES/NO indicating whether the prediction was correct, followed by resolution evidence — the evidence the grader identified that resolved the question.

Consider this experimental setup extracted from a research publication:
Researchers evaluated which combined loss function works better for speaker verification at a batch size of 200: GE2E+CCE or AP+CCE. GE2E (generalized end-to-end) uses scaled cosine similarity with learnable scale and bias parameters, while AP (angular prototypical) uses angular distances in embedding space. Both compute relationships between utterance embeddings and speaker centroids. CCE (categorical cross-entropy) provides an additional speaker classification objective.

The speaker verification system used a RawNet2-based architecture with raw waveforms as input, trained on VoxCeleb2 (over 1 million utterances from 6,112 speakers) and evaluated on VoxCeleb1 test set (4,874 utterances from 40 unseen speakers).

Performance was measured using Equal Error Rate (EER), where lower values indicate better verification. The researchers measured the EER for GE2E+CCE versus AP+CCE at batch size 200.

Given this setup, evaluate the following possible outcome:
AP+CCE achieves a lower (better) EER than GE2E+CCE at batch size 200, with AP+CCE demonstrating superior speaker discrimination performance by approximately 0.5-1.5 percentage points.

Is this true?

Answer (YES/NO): NO